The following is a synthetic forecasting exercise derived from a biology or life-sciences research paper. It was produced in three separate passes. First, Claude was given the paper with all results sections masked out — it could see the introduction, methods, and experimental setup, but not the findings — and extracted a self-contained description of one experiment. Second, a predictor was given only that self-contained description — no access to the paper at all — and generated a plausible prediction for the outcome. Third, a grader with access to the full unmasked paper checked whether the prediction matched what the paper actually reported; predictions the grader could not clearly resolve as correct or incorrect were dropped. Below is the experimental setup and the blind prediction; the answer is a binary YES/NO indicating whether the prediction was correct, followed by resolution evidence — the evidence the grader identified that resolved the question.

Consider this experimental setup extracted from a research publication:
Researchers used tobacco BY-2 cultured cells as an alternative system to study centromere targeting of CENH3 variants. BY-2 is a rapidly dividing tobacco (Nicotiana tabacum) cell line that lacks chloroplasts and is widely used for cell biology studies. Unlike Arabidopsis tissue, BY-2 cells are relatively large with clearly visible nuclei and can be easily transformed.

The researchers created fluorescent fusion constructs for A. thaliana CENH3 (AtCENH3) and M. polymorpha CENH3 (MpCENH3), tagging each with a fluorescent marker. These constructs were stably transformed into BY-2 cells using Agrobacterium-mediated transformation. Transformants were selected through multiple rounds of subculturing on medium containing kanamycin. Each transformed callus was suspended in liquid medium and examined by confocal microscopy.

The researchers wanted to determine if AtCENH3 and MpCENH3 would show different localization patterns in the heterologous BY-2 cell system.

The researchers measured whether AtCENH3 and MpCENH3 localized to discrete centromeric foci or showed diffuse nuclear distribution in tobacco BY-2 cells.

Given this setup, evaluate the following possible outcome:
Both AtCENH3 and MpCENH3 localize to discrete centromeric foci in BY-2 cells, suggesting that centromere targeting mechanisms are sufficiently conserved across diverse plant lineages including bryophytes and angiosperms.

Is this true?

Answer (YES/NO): NO